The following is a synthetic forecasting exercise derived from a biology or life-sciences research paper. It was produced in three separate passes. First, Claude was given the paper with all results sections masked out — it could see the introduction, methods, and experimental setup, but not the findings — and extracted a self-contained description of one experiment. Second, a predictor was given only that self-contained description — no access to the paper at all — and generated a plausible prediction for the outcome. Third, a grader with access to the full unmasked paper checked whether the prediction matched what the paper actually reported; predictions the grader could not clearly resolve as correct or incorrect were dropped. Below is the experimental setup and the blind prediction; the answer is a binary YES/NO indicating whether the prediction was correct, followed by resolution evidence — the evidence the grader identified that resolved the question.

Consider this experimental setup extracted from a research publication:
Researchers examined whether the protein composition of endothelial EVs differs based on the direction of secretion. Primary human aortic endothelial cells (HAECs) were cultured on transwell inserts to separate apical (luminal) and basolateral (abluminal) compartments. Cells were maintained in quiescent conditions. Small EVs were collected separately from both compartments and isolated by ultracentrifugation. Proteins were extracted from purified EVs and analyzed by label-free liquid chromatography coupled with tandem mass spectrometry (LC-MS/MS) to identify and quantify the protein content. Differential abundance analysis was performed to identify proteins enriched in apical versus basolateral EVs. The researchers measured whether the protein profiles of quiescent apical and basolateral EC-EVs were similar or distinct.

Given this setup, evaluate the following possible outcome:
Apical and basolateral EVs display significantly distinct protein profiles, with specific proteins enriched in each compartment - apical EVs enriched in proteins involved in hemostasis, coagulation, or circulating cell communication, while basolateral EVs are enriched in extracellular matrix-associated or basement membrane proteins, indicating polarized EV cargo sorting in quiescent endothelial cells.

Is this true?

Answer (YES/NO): NO